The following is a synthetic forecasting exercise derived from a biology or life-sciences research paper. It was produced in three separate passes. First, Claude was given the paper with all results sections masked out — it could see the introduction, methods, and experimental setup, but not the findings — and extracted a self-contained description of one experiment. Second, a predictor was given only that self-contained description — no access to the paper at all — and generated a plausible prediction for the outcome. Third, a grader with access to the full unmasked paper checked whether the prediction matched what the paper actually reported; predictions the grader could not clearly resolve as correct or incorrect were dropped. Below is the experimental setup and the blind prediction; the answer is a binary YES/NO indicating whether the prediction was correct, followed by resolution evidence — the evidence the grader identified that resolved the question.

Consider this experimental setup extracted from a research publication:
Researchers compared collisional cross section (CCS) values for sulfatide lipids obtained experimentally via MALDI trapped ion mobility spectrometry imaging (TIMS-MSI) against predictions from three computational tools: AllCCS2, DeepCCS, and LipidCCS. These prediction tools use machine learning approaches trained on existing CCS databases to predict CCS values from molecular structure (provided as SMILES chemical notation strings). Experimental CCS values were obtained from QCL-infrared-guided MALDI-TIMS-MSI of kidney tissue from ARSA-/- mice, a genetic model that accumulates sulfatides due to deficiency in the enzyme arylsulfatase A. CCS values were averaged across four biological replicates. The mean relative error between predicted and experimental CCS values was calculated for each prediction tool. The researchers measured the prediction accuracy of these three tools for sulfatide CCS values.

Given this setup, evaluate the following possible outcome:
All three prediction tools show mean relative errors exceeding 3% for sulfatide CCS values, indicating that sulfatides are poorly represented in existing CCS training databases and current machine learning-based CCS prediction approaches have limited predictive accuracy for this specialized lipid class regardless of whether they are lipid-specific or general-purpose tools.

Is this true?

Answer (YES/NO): NO